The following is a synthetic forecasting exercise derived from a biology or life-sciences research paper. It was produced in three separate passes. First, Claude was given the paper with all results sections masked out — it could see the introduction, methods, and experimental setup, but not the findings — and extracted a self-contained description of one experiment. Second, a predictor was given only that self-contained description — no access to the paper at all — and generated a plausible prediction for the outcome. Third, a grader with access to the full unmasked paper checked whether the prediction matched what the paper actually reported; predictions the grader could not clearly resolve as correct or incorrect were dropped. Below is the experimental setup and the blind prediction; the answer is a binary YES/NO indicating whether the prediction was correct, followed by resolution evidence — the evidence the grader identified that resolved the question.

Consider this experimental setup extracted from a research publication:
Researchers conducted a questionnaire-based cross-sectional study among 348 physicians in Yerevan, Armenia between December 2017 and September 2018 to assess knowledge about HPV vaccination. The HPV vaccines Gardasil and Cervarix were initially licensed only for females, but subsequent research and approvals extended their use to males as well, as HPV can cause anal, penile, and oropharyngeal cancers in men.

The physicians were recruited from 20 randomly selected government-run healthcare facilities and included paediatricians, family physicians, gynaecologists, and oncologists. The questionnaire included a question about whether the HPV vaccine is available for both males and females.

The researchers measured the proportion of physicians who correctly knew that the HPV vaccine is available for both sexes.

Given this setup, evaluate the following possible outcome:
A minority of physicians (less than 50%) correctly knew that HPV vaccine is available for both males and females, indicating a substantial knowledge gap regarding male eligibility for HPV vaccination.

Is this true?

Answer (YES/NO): NO